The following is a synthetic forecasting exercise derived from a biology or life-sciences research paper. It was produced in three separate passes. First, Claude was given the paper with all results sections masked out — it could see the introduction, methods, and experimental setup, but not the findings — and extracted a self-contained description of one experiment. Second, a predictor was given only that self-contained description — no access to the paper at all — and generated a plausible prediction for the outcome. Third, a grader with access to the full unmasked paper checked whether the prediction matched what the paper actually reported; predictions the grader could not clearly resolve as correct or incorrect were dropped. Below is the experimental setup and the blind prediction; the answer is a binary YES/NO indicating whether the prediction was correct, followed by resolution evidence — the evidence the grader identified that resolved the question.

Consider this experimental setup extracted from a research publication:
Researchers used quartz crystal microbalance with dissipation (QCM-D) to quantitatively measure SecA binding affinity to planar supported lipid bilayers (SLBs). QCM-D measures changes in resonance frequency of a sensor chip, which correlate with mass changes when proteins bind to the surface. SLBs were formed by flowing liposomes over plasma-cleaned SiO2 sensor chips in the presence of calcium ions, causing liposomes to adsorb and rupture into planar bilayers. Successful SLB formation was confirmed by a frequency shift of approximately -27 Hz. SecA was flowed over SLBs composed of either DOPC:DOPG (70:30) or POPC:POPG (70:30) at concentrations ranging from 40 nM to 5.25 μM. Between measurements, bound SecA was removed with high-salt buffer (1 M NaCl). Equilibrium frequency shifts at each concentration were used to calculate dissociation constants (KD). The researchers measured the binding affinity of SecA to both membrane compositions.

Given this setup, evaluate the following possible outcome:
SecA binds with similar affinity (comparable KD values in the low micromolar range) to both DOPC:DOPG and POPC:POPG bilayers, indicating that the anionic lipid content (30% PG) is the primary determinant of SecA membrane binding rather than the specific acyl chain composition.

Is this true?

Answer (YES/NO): NO